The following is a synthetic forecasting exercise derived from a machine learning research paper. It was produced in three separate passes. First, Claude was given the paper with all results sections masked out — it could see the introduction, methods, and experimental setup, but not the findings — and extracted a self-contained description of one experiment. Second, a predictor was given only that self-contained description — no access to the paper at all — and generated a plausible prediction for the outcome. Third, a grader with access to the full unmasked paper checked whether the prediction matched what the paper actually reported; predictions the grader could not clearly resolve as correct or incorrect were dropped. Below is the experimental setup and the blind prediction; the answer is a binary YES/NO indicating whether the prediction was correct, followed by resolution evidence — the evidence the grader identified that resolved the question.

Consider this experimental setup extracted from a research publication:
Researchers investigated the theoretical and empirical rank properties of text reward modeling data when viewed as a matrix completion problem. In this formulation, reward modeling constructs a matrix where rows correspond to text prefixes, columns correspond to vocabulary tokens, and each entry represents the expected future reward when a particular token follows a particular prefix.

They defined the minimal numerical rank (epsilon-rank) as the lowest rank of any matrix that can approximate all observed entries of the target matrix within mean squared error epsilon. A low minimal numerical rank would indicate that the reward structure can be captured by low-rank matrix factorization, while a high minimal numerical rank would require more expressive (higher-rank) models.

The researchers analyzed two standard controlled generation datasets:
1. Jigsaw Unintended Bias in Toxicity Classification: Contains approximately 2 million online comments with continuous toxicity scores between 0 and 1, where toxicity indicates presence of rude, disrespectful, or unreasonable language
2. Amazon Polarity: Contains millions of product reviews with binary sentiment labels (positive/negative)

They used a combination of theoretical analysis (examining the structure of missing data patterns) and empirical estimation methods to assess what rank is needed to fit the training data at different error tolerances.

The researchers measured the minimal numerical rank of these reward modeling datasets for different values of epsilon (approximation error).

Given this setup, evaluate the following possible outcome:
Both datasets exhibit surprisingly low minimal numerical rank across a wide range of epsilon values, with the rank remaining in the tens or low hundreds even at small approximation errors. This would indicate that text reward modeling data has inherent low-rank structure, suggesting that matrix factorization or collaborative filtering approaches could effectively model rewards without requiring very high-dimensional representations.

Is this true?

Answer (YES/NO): NO